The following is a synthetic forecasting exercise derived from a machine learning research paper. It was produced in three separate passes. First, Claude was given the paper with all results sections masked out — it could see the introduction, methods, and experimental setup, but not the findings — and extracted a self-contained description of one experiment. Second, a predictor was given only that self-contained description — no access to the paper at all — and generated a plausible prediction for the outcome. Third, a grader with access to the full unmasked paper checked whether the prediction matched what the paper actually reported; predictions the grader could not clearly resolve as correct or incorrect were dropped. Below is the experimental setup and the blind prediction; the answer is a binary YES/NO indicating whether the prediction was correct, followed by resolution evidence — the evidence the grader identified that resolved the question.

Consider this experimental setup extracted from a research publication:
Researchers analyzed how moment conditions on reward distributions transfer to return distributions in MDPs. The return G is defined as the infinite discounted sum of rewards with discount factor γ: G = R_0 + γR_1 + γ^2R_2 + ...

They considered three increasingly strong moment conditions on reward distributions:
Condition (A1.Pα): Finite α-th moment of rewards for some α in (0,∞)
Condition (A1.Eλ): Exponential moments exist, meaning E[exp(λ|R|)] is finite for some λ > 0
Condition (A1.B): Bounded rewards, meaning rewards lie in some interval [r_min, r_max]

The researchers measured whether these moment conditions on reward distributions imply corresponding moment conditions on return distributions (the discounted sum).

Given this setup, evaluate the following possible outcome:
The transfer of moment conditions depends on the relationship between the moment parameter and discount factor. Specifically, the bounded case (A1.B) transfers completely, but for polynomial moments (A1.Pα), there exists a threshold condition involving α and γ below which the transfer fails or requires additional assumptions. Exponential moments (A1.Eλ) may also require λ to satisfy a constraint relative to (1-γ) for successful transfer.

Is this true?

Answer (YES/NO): NO